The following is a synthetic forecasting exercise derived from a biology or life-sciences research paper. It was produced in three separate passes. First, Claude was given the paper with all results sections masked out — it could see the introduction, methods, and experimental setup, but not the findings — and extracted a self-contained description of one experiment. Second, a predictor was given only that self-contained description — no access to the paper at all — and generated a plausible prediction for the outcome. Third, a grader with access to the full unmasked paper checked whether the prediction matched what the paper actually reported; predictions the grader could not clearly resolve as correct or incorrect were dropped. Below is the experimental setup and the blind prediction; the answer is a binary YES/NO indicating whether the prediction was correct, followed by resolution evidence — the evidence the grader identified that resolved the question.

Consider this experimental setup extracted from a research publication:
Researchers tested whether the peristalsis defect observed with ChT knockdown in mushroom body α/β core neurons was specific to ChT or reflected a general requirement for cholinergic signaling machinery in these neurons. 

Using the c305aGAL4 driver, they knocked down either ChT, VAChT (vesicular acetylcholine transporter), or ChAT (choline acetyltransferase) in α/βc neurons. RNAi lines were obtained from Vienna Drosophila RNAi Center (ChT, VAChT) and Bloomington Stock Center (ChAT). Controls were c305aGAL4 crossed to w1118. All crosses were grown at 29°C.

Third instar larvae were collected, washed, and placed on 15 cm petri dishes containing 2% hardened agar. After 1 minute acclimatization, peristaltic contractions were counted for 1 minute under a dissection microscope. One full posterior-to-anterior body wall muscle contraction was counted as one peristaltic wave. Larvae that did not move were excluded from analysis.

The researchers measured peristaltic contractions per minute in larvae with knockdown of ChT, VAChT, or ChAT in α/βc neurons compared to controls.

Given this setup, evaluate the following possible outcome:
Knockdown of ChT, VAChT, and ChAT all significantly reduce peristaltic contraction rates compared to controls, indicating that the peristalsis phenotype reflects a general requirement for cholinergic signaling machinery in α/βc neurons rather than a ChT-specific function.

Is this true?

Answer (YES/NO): NO